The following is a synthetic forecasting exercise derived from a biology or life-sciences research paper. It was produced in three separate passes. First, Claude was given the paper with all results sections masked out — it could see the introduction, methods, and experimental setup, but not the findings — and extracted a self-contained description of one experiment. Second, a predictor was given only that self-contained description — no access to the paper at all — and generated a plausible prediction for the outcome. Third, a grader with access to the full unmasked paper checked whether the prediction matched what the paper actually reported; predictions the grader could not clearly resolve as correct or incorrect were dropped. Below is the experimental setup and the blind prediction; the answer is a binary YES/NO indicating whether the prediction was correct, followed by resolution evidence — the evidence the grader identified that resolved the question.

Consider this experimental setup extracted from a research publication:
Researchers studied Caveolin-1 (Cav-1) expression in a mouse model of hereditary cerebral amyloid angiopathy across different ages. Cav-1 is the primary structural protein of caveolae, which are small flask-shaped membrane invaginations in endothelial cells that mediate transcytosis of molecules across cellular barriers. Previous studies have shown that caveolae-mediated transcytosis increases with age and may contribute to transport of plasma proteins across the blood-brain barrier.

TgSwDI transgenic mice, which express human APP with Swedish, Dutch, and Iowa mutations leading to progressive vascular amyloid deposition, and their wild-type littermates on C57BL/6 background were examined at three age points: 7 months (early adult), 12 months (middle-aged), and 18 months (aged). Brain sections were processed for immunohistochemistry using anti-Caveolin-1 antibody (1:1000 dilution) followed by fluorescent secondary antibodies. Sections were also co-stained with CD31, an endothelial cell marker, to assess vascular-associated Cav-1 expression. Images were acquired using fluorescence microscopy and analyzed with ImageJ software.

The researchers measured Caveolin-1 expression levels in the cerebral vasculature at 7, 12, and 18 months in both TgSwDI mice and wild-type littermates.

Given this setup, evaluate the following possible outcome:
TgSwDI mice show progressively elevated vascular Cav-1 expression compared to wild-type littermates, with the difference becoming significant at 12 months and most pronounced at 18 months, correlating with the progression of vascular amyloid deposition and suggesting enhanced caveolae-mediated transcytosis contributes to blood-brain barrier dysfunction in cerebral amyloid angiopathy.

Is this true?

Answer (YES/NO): YES